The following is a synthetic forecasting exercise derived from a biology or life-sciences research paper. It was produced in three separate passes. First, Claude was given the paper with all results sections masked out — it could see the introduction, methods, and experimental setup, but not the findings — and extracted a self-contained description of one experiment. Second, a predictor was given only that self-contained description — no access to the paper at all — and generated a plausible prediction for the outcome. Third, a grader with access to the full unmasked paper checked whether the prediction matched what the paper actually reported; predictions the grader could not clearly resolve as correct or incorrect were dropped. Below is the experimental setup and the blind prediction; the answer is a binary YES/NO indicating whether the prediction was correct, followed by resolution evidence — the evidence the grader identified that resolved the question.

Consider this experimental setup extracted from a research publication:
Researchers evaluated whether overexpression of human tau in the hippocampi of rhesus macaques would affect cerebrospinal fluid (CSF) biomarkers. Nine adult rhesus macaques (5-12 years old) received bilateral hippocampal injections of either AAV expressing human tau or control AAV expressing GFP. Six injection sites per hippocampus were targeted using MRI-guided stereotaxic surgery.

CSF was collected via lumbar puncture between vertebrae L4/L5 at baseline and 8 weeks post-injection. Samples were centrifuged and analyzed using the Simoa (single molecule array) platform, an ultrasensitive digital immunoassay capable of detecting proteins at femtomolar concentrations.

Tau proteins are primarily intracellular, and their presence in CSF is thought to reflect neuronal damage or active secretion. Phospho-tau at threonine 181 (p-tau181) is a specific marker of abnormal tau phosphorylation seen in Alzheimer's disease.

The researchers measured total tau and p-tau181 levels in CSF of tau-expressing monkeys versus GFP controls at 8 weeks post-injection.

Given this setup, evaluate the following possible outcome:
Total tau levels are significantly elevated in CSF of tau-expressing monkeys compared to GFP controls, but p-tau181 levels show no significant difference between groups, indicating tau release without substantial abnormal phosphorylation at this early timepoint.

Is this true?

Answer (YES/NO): NO